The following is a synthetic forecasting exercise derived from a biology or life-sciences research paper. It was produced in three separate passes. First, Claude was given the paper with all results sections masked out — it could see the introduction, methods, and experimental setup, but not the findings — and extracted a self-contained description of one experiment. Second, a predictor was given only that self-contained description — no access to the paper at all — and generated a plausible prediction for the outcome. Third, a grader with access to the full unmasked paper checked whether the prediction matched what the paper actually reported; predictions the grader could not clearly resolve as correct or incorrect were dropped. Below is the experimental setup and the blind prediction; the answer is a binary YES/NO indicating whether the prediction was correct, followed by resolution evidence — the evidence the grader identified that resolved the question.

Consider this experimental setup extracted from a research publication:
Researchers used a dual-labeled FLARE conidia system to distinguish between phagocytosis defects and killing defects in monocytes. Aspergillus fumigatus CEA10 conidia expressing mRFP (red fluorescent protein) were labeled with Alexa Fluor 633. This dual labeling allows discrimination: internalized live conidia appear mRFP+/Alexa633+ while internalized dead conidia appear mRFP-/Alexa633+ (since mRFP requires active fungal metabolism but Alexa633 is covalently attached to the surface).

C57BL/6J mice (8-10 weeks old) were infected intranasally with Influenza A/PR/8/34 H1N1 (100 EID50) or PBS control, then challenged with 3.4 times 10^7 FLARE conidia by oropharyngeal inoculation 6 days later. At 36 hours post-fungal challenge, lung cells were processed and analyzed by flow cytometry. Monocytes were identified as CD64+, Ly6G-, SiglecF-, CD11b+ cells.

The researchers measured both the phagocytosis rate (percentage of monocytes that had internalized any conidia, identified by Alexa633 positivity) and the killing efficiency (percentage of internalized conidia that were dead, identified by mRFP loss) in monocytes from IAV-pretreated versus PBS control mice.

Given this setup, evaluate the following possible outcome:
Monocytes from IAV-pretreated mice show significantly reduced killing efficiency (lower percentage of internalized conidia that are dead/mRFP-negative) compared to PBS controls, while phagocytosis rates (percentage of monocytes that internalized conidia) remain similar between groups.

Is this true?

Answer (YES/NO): NO